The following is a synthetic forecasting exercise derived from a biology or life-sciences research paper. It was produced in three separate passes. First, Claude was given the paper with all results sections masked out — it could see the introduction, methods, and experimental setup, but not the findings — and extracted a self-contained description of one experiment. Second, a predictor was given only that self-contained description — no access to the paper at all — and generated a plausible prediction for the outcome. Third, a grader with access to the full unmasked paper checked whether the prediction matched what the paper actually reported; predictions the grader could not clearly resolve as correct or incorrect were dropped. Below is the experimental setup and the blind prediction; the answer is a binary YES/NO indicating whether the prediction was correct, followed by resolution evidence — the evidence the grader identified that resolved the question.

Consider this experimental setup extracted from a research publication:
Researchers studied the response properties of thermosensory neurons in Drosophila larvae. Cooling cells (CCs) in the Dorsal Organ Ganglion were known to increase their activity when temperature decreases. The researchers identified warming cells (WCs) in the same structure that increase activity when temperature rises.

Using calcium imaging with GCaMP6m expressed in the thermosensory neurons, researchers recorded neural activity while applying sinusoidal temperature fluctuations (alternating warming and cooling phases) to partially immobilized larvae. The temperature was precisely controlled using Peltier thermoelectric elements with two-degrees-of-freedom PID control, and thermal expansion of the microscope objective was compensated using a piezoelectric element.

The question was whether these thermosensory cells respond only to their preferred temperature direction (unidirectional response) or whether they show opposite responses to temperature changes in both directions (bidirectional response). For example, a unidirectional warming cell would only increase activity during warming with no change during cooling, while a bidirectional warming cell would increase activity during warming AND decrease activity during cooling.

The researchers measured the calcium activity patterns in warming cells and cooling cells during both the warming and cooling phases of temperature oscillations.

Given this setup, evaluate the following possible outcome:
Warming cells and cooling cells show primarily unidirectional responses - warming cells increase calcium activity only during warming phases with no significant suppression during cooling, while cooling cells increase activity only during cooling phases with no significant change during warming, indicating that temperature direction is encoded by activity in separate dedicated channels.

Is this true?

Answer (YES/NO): NO